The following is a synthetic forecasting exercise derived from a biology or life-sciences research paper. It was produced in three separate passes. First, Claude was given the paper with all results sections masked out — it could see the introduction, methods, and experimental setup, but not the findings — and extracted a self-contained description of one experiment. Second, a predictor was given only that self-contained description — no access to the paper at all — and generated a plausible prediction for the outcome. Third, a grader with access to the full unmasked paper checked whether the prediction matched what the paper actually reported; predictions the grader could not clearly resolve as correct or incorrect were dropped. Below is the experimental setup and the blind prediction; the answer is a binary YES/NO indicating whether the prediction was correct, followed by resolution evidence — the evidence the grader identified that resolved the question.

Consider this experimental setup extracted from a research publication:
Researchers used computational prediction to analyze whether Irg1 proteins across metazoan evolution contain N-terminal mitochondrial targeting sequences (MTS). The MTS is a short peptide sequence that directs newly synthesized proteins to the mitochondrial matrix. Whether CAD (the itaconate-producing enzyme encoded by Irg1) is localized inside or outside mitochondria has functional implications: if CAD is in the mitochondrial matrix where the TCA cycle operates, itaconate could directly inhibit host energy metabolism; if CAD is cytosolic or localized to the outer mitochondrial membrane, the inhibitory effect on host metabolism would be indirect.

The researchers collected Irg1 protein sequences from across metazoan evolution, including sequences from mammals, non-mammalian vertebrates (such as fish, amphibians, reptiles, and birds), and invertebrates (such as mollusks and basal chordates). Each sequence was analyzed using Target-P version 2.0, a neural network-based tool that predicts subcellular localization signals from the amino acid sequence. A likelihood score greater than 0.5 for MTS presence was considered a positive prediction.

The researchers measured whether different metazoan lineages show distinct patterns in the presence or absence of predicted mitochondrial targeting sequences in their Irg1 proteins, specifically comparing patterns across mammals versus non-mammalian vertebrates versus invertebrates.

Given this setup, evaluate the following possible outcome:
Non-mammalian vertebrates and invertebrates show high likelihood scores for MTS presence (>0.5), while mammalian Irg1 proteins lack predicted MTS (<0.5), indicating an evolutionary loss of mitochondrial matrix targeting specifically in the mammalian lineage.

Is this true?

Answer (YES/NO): NO